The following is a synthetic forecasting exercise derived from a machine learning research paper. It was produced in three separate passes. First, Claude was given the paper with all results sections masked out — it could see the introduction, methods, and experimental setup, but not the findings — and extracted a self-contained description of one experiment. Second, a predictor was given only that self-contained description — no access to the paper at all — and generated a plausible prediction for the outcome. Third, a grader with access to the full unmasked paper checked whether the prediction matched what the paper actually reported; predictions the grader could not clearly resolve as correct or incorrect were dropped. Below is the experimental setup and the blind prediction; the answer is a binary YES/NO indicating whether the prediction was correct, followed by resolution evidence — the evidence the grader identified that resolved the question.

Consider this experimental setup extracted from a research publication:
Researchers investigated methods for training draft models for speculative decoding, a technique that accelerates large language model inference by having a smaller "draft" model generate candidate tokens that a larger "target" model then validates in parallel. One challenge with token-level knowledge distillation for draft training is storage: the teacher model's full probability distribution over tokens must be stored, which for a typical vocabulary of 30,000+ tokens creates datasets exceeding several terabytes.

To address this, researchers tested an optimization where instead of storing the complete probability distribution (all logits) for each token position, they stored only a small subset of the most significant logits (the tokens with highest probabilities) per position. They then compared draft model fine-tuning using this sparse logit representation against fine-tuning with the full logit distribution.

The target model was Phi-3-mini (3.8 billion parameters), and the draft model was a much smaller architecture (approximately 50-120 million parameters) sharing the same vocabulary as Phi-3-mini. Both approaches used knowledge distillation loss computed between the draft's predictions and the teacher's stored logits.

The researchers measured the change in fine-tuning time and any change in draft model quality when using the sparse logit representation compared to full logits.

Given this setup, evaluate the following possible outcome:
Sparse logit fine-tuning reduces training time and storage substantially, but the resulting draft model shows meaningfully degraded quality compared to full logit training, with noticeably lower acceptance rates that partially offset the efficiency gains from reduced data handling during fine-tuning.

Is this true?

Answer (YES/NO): NO